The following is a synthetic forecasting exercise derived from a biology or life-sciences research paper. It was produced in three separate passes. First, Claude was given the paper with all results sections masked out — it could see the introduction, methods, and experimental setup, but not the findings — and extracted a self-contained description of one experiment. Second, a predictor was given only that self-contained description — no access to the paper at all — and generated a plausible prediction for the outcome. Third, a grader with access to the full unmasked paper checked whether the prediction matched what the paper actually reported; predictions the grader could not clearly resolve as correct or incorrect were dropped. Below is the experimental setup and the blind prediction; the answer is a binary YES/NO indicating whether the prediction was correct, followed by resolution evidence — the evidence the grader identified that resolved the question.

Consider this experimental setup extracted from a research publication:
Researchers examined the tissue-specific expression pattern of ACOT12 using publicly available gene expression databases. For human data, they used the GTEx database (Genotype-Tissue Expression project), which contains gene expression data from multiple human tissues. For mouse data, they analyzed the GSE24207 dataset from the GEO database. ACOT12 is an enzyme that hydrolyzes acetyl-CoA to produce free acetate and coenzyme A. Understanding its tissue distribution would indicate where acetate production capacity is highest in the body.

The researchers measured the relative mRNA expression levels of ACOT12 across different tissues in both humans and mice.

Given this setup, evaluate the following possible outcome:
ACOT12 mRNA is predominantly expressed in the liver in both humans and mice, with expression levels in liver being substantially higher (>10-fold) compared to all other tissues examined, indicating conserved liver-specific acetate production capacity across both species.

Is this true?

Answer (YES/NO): NO